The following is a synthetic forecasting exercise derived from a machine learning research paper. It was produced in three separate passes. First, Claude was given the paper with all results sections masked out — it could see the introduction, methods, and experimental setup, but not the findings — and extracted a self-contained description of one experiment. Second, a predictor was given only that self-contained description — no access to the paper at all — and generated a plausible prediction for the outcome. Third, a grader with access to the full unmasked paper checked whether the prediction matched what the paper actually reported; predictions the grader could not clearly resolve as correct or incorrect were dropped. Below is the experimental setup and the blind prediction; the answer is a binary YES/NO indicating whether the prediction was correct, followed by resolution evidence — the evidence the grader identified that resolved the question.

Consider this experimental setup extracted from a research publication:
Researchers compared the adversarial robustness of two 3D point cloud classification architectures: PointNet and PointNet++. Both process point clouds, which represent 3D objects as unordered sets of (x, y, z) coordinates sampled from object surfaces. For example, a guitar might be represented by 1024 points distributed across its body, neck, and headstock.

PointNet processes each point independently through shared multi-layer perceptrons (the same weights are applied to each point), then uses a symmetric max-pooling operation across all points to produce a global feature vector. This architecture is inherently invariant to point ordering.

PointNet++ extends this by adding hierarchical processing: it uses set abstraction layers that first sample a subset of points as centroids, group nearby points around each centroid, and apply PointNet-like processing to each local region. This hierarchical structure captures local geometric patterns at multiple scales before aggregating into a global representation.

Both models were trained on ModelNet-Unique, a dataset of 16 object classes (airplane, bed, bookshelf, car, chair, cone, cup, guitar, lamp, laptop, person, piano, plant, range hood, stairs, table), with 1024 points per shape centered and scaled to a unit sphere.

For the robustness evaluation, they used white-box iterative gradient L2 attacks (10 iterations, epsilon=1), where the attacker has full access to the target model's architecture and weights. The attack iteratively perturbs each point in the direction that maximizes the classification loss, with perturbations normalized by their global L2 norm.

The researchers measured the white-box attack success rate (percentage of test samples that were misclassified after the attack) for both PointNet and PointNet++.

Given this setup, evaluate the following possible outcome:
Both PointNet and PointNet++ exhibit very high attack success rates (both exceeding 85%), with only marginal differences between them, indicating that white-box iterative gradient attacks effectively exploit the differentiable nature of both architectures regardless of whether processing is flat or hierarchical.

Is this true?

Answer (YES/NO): NO